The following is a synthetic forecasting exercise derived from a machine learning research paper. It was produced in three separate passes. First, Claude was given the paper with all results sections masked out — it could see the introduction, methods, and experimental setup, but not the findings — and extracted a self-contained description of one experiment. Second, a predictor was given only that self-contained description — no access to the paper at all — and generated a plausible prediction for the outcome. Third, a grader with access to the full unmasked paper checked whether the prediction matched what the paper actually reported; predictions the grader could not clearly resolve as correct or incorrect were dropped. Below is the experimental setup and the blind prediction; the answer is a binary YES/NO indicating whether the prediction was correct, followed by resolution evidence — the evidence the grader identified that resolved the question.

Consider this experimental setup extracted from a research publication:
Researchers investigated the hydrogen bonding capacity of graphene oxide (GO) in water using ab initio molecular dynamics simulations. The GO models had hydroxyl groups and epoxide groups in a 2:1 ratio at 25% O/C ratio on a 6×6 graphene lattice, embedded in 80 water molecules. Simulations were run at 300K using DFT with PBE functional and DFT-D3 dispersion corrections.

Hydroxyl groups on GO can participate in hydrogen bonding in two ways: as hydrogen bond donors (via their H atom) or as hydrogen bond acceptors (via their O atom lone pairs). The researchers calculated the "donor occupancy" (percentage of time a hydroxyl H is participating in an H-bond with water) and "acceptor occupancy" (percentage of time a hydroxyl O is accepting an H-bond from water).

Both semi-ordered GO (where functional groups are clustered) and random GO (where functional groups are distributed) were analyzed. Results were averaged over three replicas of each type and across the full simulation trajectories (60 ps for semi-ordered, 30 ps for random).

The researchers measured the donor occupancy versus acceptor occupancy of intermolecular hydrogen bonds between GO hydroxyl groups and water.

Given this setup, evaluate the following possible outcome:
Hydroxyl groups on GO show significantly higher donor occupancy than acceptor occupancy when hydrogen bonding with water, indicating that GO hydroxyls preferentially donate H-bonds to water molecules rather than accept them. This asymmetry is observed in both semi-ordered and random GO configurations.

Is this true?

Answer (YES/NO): YES